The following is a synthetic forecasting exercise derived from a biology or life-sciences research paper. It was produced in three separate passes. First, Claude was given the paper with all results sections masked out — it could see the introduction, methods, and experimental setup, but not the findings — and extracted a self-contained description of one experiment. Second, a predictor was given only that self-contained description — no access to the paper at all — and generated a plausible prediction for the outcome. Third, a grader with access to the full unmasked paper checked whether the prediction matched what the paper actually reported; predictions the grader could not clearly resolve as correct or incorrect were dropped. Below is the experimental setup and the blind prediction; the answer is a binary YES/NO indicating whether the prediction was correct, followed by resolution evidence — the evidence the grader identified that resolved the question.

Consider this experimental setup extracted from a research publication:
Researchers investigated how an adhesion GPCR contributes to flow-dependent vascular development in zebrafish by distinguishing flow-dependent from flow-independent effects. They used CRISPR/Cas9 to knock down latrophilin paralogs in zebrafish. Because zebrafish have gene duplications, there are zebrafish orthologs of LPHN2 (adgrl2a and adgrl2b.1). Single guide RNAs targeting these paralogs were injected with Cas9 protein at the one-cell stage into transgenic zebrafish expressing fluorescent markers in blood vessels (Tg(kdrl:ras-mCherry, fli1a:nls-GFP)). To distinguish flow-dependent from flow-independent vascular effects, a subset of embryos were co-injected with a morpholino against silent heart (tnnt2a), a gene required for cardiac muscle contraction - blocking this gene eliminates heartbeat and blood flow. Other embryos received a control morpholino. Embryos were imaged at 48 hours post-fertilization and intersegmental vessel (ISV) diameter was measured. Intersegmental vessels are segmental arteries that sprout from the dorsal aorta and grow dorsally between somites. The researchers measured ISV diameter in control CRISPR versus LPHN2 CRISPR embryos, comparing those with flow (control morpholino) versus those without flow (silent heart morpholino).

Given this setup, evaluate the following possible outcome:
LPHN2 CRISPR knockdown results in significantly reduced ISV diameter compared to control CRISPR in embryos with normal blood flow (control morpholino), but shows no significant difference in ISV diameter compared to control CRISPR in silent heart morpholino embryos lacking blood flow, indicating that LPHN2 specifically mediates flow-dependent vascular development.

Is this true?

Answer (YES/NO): YES